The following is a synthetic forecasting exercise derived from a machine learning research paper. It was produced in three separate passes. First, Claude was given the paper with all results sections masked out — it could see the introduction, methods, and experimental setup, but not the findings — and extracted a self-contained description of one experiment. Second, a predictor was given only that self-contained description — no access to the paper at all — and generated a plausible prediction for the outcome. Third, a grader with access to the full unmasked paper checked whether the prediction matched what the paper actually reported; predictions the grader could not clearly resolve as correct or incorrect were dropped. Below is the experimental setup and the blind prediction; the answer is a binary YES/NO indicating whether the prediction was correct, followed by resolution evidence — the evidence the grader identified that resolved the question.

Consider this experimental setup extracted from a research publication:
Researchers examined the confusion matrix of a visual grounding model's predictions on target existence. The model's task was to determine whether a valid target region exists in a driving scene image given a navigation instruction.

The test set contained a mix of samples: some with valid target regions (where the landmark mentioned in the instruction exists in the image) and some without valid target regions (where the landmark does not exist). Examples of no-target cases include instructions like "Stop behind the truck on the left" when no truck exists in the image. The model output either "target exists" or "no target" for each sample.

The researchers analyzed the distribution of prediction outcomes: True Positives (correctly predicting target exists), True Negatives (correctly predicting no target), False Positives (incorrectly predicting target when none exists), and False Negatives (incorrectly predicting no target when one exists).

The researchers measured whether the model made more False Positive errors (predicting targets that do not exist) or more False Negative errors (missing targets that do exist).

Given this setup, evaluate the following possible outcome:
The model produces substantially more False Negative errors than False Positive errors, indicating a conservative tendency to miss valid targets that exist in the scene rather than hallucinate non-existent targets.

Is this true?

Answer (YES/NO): YES